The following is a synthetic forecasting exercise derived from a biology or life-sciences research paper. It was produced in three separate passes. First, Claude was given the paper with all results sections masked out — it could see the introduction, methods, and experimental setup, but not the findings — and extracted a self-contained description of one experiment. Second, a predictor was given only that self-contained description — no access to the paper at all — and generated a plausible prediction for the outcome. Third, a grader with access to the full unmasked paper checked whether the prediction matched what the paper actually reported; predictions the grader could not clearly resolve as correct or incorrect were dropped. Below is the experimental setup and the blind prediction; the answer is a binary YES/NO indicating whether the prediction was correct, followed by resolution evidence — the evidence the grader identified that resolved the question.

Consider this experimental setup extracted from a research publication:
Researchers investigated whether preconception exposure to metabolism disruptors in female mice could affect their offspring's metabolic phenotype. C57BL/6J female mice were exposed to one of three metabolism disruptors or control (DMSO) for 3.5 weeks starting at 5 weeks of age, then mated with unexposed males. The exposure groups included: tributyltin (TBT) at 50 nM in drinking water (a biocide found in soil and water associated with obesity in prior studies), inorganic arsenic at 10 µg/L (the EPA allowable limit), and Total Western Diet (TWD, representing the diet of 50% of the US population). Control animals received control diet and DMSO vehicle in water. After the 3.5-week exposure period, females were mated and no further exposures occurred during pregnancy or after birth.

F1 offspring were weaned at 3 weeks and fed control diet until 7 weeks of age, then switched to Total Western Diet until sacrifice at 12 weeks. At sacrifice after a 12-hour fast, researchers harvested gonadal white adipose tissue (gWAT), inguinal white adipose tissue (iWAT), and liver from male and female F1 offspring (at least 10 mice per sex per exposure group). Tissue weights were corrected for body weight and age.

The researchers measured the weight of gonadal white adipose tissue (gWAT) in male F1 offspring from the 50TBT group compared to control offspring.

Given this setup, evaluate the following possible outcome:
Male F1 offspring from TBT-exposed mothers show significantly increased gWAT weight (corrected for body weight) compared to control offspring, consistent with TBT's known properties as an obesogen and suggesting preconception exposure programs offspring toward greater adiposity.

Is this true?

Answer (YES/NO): NO